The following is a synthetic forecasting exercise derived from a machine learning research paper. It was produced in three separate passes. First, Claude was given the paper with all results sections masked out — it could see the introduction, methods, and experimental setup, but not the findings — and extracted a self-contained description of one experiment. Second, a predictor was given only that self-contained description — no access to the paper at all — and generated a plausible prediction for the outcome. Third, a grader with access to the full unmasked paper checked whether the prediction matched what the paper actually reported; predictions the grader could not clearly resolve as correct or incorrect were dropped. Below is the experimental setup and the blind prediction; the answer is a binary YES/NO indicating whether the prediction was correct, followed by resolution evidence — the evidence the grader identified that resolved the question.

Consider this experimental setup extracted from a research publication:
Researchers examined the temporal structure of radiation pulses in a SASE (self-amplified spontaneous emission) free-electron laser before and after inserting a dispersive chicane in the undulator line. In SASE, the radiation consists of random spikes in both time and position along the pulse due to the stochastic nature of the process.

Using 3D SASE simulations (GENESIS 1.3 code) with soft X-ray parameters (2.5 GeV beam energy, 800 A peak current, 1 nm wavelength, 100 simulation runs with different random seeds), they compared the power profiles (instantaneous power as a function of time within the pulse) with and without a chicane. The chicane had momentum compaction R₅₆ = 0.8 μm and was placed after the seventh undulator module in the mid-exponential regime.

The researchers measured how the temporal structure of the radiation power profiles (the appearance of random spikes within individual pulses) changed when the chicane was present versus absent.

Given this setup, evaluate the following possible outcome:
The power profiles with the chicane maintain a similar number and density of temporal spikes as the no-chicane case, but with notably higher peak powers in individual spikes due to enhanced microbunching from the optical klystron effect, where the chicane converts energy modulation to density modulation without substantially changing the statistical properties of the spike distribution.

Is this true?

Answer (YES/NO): NO